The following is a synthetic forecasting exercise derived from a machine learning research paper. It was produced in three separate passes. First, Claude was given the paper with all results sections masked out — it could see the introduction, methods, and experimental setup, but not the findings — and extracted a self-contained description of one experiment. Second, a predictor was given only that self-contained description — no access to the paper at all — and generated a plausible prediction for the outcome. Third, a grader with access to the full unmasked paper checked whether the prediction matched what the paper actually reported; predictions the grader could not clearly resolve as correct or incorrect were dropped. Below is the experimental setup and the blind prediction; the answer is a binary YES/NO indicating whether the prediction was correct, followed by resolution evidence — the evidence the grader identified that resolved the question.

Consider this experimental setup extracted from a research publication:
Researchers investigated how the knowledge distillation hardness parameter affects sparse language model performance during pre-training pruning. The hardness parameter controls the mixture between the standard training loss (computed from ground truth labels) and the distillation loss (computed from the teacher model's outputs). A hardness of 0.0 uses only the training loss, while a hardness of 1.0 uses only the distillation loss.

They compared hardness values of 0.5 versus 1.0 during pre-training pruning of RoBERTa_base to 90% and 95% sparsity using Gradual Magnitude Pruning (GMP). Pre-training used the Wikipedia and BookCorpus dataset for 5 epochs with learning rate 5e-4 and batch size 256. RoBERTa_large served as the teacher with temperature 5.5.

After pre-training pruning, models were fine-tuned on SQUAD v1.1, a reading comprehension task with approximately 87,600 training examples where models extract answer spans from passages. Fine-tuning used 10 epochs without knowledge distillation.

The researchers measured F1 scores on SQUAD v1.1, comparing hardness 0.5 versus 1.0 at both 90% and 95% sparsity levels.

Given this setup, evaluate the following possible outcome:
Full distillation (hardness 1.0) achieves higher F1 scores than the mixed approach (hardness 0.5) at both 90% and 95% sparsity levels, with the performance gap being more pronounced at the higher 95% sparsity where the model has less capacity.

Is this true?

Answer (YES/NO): NO